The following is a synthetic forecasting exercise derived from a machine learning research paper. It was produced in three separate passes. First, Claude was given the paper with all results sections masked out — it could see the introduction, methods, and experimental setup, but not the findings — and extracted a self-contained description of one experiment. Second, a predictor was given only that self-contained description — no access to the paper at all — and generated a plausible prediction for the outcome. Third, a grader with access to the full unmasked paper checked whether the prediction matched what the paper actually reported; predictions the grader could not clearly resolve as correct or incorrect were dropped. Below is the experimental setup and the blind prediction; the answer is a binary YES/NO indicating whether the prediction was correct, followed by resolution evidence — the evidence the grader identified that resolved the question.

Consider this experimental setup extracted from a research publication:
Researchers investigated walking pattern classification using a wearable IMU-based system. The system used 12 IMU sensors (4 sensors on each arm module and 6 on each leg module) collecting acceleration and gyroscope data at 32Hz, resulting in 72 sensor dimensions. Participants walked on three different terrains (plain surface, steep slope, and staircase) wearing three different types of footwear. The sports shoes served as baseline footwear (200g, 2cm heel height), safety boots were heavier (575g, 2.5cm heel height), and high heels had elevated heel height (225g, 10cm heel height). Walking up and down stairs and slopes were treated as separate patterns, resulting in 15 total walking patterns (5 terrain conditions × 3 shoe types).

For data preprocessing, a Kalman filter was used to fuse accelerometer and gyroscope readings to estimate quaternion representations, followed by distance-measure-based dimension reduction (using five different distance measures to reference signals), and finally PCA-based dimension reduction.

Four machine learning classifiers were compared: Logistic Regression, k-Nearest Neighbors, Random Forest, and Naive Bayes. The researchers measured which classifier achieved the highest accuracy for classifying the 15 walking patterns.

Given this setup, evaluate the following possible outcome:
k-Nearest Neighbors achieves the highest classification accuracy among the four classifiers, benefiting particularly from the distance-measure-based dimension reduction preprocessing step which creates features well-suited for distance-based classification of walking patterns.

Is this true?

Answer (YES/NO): NO